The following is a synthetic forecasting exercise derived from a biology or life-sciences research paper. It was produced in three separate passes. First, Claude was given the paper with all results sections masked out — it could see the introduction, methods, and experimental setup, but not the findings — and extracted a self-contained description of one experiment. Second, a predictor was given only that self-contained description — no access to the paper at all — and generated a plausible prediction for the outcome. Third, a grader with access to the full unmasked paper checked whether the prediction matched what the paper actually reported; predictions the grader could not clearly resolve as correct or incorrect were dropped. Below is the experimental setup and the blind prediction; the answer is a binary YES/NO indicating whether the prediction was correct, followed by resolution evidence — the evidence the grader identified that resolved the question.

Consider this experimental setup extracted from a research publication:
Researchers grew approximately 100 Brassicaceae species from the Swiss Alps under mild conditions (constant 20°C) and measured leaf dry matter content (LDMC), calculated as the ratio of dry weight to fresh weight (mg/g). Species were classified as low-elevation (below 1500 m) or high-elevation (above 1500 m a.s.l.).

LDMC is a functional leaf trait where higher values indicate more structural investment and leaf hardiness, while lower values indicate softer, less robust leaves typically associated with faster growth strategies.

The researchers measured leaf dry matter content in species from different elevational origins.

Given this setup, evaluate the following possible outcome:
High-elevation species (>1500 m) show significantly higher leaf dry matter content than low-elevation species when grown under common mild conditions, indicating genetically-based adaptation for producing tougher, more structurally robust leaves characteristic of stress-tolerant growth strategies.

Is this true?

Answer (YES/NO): NO